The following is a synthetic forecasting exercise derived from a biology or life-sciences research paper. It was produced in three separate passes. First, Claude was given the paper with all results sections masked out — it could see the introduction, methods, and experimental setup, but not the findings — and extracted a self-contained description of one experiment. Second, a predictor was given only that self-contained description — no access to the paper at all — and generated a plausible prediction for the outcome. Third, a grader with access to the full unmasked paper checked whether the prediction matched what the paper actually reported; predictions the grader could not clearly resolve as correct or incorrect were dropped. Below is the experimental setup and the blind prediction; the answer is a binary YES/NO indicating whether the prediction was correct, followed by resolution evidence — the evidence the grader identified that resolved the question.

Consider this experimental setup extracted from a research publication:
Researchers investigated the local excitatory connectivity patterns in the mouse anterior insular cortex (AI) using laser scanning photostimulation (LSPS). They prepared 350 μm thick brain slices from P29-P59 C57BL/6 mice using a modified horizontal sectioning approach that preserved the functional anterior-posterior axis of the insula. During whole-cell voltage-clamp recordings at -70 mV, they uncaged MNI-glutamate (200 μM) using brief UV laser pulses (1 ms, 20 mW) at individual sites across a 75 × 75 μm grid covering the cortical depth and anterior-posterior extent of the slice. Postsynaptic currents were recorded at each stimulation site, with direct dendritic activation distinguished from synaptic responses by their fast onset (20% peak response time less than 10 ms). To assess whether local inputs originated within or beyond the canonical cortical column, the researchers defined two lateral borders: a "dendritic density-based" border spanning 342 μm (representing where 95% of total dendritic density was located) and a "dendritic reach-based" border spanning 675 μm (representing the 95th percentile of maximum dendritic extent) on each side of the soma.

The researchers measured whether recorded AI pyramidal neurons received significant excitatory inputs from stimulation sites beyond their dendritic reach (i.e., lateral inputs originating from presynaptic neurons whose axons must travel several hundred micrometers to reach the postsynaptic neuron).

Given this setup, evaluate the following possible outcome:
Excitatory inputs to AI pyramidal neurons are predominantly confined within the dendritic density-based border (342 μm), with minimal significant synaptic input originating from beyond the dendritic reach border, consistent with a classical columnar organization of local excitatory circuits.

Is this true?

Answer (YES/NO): NO